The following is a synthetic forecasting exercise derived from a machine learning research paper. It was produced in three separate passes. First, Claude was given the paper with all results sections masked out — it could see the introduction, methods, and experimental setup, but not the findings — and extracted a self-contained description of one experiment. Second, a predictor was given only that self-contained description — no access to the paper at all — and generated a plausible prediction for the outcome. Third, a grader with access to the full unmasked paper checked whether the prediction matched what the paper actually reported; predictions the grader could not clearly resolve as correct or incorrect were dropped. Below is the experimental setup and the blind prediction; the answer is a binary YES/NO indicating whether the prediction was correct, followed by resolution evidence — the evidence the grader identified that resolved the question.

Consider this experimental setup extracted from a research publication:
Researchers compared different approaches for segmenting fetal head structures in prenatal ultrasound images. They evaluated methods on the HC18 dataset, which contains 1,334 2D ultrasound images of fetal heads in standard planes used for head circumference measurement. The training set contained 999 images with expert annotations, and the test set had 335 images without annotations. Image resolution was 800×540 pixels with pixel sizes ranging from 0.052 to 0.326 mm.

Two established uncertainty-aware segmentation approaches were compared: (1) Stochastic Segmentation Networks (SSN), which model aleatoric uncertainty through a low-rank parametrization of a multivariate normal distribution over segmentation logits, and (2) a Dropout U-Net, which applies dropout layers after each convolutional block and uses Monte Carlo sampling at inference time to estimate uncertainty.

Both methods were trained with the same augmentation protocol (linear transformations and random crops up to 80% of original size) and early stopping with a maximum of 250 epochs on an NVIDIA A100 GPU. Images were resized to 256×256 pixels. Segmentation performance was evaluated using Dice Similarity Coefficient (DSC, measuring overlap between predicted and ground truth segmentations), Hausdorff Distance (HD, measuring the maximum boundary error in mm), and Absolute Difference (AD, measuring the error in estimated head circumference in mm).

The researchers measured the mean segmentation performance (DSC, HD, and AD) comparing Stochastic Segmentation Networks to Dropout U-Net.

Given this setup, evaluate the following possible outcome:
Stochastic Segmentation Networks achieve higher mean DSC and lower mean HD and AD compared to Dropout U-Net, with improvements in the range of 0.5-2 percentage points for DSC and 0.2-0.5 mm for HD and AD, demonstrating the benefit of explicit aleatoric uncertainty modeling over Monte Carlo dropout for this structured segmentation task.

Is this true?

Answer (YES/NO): NO